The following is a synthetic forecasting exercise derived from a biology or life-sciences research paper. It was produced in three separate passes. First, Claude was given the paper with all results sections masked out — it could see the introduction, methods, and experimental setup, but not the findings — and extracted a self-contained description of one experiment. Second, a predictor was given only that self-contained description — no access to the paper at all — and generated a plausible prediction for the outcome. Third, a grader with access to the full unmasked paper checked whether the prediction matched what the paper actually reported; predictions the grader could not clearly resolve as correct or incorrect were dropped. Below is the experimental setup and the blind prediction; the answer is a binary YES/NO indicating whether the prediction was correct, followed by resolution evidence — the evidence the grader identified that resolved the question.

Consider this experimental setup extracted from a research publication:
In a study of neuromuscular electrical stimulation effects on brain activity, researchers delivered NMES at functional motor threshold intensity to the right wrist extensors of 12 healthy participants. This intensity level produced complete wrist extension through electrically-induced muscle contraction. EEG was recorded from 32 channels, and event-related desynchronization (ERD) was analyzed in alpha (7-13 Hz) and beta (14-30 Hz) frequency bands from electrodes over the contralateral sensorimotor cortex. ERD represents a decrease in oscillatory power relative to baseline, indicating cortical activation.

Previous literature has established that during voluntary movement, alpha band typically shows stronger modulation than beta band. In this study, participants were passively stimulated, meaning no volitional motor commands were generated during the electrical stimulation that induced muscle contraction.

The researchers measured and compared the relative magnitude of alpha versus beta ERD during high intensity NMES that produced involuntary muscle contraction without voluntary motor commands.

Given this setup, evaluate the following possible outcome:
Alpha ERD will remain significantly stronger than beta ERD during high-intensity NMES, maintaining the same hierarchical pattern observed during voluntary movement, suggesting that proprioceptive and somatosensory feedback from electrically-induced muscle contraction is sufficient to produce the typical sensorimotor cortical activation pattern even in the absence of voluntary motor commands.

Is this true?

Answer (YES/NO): NO